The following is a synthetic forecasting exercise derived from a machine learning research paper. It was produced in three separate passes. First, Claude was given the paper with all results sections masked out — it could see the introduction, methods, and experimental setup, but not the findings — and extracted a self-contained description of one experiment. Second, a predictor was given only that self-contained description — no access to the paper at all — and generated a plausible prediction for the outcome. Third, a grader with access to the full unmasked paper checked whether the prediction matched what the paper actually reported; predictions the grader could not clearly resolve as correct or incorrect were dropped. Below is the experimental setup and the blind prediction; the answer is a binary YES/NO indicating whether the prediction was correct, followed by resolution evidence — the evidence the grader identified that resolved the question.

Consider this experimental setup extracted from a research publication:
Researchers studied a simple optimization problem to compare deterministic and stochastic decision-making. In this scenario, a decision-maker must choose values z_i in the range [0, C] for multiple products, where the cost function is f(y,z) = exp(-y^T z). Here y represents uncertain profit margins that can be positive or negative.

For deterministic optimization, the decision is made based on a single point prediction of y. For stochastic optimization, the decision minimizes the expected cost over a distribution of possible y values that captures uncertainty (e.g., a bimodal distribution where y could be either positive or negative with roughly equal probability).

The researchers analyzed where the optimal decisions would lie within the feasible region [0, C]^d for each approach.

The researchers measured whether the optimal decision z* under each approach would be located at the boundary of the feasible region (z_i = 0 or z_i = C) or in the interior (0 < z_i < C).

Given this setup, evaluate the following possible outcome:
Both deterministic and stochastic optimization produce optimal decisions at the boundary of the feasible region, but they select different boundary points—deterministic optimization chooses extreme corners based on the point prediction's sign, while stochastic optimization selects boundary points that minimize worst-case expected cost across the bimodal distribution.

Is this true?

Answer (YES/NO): NO